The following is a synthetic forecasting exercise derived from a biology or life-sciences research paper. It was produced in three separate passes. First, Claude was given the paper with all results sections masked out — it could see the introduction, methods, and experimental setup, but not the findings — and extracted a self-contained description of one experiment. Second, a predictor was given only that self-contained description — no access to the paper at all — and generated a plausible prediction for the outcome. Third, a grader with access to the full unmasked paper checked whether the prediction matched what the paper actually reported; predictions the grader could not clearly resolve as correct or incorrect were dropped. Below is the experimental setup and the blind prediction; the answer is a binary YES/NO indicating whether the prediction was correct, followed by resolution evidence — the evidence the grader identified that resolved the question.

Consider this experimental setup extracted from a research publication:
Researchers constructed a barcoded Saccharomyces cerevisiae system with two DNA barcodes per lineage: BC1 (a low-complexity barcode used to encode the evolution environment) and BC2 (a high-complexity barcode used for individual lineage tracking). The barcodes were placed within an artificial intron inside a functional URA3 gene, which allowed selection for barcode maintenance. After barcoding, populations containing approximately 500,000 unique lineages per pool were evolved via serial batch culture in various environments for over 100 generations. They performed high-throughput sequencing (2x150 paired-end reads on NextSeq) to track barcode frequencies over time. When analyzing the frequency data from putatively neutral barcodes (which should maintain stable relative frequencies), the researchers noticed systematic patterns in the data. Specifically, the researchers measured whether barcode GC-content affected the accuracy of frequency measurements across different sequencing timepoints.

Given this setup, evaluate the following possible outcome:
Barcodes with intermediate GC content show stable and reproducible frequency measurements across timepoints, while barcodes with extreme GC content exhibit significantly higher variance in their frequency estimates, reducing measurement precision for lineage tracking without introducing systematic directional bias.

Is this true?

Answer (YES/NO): NO